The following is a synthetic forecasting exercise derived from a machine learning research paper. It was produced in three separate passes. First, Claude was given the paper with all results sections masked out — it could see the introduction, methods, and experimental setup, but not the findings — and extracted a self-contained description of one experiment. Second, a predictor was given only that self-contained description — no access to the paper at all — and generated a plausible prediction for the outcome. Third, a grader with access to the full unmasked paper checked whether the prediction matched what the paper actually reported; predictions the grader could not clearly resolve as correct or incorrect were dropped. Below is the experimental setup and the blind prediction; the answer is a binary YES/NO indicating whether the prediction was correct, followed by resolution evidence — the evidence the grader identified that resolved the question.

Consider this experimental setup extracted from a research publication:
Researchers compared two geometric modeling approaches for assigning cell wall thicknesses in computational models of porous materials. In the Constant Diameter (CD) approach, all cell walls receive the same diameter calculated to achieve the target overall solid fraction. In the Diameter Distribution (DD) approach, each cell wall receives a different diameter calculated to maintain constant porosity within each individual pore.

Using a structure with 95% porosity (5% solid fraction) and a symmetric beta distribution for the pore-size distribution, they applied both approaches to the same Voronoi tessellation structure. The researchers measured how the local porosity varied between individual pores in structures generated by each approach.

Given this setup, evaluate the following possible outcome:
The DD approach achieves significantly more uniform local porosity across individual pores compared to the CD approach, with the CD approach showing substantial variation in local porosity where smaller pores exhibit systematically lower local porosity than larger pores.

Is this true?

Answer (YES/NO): NO